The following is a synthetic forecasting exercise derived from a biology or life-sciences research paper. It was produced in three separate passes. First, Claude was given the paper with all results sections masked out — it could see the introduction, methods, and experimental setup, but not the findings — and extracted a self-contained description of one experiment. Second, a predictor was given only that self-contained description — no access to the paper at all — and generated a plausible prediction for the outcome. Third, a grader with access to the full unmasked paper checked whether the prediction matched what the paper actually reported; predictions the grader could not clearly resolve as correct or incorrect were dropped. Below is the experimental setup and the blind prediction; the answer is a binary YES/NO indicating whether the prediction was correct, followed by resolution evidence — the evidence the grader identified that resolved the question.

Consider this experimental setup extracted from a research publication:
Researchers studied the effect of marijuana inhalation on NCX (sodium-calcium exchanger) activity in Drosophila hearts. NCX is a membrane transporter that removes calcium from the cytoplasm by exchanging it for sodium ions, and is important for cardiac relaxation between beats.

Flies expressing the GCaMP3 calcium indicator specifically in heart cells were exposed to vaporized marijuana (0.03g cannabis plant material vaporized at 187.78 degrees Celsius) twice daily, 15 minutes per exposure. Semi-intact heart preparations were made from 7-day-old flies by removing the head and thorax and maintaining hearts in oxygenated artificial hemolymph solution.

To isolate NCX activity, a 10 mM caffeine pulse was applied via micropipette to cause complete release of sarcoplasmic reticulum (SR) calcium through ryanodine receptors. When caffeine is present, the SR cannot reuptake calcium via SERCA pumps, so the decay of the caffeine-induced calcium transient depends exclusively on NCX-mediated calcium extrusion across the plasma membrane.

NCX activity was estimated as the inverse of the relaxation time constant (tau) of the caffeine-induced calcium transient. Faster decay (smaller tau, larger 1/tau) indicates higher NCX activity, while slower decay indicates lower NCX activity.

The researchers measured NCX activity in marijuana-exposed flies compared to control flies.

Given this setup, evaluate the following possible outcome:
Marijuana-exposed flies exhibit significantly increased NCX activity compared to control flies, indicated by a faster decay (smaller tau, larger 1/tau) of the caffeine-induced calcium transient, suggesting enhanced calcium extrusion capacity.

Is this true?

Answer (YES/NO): NO